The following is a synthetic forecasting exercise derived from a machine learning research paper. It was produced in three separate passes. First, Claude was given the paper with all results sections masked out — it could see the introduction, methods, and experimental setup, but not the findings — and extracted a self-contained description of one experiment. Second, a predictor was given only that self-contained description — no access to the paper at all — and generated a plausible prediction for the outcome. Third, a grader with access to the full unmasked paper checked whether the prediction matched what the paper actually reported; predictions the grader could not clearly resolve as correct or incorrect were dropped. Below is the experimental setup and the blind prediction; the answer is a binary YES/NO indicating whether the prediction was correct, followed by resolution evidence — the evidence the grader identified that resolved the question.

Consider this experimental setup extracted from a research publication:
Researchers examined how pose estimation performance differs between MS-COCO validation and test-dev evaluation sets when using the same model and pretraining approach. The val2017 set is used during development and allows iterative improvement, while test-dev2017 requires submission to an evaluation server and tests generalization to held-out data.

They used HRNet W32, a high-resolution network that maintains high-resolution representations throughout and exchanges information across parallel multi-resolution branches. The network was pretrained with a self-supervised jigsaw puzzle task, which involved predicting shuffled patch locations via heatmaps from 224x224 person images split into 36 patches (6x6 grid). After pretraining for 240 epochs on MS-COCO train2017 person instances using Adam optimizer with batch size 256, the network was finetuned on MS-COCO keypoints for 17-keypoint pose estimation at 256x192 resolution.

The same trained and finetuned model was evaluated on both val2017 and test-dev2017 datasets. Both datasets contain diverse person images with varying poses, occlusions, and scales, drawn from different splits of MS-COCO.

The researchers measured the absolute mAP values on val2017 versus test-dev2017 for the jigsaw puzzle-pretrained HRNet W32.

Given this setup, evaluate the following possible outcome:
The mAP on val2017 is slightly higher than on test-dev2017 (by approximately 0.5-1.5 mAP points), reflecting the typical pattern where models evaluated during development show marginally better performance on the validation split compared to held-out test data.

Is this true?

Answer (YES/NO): YES